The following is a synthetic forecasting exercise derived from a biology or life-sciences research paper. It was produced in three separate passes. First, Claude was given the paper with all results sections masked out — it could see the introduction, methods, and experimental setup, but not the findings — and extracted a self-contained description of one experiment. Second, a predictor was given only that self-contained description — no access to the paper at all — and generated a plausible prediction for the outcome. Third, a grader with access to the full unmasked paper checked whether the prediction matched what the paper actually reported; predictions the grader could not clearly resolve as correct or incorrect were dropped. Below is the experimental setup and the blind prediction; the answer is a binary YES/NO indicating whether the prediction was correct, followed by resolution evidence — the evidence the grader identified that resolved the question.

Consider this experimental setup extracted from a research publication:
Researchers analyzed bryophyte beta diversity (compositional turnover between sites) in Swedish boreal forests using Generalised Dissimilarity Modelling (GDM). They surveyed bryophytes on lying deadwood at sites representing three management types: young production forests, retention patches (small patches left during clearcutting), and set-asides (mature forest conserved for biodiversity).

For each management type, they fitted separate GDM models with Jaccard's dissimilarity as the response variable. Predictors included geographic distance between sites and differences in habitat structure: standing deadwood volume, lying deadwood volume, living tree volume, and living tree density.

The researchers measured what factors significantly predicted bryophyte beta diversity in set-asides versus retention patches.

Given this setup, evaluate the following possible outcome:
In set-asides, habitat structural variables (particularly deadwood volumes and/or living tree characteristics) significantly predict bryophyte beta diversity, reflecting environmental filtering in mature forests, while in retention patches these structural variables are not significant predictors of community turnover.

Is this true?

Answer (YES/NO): YES